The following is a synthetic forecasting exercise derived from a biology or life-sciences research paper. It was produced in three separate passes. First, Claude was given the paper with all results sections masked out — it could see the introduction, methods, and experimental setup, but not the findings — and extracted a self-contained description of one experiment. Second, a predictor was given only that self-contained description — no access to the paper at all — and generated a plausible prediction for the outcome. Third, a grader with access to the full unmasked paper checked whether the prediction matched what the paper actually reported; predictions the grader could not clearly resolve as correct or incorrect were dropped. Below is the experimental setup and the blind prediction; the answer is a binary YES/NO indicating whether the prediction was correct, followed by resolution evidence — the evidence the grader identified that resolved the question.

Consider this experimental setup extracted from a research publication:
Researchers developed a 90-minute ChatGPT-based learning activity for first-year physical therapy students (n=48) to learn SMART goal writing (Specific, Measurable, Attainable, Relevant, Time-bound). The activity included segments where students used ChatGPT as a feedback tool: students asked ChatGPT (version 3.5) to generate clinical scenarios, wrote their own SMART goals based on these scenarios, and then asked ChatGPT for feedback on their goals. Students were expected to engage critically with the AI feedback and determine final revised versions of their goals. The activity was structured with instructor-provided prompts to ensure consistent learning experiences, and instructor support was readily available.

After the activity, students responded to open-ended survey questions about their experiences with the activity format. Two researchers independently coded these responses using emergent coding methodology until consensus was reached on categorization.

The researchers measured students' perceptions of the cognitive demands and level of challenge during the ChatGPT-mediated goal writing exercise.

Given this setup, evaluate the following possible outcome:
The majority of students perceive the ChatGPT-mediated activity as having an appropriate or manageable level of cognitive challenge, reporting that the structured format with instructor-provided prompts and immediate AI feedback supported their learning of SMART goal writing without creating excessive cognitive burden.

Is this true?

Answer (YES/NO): NO